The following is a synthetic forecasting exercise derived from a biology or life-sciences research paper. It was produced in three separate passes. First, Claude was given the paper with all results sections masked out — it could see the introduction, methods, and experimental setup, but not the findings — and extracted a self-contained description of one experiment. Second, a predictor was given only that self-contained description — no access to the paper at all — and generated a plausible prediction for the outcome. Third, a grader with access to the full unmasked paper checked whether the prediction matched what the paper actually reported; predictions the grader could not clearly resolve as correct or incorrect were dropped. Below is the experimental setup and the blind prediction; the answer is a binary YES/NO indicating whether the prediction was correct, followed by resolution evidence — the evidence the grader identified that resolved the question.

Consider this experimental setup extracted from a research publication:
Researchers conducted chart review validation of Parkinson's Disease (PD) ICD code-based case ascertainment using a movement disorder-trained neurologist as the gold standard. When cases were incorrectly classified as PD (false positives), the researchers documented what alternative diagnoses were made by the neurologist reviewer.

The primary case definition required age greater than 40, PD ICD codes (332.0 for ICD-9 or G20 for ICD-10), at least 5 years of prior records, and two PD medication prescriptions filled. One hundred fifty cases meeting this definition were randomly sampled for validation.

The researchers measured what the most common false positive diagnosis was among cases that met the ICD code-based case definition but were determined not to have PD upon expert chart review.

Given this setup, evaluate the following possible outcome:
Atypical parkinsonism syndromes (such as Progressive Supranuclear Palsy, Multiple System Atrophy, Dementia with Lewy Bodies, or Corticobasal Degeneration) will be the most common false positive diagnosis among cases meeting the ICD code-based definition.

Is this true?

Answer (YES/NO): NO